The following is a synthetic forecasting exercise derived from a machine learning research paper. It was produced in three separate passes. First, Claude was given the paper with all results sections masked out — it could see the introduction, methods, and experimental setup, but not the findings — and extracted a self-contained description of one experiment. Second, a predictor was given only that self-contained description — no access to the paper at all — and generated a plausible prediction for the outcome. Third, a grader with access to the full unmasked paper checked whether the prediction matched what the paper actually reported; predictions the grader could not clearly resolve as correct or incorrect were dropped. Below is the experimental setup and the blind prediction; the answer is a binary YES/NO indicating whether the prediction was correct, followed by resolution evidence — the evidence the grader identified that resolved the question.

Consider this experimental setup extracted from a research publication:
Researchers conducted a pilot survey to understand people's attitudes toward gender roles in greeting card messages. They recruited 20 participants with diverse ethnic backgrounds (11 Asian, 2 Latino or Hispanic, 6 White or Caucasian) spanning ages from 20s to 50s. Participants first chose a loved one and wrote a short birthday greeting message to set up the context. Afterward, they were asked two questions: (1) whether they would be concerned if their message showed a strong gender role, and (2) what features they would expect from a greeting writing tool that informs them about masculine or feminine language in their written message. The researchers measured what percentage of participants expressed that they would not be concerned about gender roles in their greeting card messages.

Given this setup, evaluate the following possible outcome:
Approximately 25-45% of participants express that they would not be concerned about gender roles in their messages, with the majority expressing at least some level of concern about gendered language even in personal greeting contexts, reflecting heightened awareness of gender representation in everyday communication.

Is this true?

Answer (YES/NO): NO